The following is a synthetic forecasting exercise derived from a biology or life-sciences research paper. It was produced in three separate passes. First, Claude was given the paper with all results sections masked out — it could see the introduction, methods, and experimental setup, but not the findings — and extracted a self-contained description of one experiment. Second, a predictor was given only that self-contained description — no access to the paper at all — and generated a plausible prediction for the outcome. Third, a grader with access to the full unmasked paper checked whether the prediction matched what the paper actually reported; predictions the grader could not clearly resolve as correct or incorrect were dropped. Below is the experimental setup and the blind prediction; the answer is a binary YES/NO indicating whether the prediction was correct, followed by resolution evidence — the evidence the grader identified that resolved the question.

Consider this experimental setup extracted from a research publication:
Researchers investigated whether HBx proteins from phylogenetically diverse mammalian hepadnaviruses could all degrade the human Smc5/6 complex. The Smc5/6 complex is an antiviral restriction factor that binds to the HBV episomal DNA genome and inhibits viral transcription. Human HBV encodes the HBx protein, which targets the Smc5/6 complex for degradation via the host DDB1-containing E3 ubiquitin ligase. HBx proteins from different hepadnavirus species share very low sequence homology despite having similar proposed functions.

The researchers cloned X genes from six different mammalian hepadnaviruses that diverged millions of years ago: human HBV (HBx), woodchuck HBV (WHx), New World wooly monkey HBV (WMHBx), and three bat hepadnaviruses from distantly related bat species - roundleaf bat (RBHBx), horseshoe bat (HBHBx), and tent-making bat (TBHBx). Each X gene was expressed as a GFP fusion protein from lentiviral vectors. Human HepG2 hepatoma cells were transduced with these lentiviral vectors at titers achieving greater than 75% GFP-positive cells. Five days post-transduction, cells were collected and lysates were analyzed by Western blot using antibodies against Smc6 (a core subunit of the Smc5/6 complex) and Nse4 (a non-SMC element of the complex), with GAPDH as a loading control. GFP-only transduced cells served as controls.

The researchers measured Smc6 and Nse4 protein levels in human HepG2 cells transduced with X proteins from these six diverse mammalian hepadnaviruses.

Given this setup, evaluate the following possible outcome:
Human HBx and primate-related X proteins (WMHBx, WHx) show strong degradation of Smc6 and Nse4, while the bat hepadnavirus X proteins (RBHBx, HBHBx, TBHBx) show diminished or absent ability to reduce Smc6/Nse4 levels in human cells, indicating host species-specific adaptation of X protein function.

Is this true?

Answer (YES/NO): NO